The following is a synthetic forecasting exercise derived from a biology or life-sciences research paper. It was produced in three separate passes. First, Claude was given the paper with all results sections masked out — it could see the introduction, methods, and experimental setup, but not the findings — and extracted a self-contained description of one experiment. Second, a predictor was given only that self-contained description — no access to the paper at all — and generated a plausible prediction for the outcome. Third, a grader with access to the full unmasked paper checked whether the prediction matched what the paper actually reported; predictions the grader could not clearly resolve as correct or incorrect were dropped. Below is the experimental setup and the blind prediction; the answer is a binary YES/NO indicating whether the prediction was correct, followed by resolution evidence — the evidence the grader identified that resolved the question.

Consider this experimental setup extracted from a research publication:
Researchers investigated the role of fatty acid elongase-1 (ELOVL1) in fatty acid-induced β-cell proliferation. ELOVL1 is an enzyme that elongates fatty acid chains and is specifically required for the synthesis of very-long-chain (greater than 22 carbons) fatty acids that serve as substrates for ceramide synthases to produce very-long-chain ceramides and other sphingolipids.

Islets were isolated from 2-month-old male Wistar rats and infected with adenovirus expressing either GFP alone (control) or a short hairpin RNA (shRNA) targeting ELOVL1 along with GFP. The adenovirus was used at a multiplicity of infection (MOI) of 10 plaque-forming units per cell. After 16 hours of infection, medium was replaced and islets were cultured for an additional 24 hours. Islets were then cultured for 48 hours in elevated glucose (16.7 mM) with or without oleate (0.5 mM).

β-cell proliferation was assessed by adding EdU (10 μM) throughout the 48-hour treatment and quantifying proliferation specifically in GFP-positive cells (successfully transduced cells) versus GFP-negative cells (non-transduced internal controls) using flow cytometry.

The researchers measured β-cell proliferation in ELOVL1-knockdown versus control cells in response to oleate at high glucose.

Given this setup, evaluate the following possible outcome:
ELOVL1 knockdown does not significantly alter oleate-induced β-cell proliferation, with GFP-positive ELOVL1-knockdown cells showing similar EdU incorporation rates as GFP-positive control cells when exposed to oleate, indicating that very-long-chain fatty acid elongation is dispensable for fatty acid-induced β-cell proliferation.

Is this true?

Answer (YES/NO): NO